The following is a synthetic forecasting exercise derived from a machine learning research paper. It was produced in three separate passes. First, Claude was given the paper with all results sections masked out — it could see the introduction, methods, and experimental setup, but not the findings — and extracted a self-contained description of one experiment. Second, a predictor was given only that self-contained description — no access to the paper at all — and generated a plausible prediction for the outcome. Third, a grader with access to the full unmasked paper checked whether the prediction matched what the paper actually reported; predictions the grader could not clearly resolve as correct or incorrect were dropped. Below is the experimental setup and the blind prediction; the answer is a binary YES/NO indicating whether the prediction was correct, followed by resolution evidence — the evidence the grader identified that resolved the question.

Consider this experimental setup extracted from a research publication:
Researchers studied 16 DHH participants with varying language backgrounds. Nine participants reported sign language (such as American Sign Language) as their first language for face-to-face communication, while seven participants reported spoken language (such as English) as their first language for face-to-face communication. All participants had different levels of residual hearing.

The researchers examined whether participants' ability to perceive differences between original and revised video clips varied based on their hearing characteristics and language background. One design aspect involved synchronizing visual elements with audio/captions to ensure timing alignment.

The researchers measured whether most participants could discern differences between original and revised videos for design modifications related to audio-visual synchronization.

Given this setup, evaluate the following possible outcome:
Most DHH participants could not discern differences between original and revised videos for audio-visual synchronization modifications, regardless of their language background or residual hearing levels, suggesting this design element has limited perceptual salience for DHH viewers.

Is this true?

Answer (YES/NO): NO